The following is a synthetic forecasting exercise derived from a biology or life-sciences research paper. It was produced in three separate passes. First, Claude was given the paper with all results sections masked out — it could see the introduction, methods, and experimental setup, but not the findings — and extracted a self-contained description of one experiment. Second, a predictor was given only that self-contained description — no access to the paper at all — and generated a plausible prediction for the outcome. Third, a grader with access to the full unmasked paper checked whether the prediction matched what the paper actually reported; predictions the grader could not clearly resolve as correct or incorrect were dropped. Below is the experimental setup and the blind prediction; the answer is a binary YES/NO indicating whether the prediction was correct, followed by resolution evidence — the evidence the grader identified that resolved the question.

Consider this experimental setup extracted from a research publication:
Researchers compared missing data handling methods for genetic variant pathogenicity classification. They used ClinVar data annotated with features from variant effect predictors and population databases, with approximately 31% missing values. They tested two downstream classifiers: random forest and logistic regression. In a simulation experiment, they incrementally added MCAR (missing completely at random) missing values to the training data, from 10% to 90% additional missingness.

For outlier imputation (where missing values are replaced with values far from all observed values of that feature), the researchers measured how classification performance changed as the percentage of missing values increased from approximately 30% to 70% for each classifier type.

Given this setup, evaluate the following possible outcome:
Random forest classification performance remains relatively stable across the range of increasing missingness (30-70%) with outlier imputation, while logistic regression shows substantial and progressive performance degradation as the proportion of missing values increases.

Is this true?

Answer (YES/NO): NO